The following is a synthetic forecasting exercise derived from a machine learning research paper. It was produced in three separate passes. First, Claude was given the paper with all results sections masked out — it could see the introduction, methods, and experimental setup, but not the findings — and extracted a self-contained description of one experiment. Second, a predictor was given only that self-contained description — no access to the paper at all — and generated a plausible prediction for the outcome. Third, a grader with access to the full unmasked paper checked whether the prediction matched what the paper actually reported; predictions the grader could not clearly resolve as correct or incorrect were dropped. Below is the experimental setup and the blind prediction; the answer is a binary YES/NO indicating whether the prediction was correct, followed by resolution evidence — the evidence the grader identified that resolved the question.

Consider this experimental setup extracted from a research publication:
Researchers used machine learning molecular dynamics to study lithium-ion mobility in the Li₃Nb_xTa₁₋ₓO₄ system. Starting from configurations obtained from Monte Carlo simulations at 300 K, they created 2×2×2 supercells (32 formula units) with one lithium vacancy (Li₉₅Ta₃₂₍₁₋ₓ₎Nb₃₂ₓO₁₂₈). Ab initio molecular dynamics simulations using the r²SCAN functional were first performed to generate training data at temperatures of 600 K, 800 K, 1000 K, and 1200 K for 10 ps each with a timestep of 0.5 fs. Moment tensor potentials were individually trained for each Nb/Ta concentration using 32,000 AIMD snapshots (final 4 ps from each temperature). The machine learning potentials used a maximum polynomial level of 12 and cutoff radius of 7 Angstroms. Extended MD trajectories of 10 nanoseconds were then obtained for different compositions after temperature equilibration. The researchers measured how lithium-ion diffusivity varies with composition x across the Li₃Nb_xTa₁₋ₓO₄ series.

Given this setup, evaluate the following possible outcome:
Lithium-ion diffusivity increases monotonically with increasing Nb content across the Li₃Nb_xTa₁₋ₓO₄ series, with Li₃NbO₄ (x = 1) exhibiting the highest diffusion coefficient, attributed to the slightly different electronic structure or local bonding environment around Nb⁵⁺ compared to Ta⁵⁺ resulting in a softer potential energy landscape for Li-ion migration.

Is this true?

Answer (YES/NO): NO